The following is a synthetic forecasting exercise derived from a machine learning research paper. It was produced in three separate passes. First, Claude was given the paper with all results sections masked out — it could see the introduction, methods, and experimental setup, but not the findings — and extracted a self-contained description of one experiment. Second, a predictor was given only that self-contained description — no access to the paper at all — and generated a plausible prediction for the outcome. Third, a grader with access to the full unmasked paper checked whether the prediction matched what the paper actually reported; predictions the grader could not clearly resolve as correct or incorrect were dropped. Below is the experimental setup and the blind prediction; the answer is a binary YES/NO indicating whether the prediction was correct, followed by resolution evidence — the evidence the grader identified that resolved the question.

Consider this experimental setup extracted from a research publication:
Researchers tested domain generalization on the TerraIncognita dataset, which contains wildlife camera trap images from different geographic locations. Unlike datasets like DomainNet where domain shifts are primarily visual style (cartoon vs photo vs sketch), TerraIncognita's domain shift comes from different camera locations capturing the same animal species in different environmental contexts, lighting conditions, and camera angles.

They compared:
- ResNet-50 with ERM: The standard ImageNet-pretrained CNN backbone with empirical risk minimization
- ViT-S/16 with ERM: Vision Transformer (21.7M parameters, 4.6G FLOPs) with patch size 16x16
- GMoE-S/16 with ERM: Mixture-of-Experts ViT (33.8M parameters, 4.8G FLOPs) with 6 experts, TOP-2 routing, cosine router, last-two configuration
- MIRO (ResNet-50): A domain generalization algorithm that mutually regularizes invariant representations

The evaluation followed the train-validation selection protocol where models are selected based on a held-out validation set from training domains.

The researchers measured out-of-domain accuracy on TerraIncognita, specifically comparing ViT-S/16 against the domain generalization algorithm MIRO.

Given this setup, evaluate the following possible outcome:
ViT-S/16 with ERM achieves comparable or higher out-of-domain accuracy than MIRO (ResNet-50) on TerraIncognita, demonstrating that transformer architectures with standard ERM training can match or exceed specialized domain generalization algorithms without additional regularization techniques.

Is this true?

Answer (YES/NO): NO